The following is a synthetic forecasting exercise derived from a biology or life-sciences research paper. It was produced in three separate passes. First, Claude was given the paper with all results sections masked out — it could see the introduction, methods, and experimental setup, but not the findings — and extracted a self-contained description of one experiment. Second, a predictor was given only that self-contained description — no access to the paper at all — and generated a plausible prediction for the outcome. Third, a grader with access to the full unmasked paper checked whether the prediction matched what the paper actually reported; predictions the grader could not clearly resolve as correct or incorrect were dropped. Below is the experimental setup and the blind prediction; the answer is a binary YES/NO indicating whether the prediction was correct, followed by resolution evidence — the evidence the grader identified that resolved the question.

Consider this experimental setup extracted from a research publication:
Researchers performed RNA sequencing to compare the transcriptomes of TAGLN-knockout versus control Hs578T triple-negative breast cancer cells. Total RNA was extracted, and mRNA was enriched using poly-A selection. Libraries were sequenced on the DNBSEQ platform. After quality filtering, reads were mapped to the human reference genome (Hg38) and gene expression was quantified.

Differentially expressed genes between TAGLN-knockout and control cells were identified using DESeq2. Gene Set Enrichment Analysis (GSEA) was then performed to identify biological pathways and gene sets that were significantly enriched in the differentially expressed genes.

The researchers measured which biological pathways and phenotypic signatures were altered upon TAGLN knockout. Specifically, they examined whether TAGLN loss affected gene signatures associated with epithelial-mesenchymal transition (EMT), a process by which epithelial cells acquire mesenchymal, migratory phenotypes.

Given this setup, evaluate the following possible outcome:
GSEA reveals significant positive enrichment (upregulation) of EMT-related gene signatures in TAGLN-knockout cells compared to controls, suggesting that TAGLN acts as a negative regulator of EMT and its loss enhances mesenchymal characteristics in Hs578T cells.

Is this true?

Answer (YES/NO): NO